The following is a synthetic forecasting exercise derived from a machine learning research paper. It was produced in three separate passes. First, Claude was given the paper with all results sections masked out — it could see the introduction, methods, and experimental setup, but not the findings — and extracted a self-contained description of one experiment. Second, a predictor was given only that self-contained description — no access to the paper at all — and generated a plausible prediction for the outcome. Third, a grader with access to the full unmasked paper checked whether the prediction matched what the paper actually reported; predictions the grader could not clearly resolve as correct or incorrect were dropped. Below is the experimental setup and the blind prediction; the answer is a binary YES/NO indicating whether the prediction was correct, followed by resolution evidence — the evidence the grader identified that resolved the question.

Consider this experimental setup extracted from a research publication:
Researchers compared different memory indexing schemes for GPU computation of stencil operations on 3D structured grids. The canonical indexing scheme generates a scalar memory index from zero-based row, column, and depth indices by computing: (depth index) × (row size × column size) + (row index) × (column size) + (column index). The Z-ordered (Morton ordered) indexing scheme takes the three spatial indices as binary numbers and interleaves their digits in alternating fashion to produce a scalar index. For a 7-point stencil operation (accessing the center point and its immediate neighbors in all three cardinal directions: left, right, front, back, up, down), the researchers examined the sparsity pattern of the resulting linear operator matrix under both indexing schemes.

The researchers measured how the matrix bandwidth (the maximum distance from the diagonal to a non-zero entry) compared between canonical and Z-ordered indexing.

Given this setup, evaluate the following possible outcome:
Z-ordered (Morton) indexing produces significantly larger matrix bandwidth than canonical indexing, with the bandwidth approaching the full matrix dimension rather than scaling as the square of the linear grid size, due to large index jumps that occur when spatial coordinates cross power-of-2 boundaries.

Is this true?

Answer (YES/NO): NO